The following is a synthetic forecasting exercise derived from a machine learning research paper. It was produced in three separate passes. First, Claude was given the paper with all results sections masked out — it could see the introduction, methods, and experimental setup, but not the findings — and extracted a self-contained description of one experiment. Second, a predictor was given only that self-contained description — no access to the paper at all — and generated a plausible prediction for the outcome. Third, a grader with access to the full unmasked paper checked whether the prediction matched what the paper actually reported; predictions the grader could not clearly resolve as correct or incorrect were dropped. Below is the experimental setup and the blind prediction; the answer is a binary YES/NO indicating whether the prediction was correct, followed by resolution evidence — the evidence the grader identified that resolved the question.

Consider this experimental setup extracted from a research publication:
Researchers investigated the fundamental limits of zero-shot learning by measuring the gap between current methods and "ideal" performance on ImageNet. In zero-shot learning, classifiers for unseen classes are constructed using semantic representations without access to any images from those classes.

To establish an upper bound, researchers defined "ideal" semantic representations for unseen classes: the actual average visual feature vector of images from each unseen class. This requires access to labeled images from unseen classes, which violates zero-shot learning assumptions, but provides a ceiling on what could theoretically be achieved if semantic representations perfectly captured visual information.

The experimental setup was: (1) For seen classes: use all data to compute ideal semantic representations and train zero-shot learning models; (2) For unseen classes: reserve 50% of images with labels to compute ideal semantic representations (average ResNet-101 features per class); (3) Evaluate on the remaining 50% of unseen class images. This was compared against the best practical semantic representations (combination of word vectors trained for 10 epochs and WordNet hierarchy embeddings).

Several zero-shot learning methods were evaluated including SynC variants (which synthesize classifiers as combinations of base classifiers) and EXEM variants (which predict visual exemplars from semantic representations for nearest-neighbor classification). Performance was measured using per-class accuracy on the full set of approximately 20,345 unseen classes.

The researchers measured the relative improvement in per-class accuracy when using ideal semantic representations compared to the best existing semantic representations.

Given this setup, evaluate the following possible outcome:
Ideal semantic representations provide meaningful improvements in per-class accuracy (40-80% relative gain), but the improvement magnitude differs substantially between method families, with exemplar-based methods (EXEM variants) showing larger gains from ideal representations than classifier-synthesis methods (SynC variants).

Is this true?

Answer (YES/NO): NO